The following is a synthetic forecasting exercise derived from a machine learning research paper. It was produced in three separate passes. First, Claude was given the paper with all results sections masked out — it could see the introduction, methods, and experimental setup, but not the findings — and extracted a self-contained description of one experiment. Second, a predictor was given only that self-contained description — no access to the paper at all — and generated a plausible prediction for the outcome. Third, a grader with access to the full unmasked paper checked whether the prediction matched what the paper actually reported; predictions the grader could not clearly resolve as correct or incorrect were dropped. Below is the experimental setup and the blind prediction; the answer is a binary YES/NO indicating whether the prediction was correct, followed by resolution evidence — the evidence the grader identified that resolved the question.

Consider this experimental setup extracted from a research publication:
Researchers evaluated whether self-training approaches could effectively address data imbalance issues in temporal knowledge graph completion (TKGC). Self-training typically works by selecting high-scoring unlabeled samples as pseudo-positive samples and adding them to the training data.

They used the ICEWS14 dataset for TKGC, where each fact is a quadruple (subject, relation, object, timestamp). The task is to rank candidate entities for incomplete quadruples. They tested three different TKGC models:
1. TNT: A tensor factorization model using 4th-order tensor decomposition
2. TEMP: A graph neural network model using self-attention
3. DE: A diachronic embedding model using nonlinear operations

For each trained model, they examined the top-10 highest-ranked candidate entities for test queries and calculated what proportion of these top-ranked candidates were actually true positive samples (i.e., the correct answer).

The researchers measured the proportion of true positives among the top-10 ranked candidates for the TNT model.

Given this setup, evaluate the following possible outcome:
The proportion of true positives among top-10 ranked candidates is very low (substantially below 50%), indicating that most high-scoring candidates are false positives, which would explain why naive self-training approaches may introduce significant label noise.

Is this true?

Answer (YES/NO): YES